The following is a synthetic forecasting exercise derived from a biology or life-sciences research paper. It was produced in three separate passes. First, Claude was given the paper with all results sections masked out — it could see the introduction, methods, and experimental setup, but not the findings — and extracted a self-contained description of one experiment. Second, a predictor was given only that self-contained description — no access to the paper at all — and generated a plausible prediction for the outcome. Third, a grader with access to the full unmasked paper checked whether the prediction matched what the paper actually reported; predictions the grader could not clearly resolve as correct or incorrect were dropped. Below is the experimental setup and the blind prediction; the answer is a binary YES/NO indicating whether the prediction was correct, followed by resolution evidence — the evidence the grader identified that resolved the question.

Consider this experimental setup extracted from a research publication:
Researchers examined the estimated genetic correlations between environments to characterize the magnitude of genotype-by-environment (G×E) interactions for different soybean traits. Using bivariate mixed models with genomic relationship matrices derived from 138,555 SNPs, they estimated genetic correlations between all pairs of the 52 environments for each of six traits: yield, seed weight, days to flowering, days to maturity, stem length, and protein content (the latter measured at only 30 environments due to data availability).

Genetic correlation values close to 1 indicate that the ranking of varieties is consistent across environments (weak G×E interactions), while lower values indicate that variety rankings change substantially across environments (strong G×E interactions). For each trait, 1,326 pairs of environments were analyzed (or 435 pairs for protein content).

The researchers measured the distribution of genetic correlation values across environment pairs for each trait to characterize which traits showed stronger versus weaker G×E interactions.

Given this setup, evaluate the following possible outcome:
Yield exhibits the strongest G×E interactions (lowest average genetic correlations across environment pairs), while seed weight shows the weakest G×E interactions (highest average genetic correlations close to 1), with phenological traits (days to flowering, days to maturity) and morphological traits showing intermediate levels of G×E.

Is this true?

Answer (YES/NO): NO